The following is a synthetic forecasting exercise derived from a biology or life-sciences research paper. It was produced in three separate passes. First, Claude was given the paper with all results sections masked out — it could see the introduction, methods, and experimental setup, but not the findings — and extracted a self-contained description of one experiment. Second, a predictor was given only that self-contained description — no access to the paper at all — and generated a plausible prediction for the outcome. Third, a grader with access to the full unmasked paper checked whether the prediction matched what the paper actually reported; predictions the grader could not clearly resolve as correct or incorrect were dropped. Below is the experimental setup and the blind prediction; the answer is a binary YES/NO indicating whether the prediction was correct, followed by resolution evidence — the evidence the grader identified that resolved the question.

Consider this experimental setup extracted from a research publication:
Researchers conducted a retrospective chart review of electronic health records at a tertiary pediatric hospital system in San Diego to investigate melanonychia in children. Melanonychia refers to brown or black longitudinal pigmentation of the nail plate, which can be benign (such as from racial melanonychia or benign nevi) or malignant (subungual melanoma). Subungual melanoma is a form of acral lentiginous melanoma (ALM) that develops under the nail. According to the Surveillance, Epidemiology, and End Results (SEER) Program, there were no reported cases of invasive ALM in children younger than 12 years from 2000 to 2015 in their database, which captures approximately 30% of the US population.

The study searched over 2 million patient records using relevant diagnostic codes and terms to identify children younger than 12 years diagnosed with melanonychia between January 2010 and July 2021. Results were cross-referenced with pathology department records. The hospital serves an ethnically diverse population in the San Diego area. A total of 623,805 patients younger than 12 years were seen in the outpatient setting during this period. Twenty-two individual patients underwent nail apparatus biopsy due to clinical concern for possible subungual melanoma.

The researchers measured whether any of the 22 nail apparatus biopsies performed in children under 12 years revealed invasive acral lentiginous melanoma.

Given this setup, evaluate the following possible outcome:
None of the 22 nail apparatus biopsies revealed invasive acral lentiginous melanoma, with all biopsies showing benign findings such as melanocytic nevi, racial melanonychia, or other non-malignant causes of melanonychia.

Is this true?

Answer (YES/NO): NO